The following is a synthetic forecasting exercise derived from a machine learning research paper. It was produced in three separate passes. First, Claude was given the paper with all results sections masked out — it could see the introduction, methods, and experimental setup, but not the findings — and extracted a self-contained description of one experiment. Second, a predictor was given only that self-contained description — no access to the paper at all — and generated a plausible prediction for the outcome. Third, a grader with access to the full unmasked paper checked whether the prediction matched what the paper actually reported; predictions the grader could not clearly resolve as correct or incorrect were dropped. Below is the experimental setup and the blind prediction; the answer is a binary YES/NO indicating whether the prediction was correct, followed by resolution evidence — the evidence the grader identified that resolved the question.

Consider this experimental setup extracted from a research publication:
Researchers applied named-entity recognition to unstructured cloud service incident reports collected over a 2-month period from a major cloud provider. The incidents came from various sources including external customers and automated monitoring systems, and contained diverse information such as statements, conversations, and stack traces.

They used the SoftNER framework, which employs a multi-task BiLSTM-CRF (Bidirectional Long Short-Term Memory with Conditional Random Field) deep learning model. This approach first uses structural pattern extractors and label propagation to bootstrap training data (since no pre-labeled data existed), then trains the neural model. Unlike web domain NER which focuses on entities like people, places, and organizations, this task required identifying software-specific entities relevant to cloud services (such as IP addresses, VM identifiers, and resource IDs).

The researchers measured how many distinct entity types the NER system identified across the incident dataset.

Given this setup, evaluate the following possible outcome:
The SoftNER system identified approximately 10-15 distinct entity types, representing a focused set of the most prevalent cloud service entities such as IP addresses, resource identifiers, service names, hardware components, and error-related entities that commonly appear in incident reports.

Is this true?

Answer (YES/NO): NO